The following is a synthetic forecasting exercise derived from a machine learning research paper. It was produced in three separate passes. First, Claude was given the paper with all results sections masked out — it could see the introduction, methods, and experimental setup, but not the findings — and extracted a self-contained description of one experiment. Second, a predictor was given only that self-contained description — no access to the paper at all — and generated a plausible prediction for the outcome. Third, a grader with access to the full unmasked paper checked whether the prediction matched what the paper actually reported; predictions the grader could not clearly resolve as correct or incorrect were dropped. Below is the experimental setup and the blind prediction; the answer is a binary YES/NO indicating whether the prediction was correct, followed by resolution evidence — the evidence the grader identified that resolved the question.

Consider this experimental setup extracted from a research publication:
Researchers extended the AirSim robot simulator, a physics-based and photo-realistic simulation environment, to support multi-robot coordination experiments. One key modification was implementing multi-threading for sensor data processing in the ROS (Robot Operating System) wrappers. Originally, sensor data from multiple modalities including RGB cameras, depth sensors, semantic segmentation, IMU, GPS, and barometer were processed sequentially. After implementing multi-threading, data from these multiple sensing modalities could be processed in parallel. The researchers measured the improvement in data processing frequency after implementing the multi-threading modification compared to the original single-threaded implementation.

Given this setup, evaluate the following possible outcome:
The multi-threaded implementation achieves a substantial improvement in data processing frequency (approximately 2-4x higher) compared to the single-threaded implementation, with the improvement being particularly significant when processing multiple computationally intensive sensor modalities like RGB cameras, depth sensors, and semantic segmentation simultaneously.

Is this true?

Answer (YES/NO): NO